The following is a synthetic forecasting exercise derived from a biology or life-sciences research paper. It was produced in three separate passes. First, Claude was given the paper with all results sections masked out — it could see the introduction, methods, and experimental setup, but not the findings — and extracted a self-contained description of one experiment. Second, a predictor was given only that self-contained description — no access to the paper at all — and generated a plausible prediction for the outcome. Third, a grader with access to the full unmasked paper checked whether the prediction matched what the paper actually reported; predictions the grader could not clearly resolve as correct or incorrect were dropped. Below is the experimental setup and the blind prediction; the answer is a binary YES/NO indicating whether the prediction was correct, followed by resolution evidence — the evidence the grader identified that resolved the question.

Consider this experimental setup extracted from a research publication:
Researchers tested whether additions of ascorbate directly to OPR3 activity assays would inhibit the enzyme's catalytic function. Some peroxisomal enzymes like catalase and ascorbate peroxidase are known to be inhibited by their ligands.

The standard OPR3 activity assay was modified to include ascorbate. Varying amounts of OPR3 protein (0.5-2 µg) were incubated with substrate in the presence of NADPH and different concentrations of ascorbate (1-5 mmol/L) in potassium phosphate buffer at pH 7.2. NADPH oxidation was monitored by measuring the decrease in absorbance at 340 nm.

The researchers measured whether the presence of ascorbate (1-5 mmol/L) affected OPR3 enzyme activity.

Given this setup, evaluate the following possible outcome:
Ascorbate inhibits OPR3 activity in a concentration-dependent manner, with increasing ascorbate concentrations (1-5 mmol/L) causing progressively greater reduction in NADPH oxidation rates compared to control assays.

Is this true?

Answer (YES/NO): NO